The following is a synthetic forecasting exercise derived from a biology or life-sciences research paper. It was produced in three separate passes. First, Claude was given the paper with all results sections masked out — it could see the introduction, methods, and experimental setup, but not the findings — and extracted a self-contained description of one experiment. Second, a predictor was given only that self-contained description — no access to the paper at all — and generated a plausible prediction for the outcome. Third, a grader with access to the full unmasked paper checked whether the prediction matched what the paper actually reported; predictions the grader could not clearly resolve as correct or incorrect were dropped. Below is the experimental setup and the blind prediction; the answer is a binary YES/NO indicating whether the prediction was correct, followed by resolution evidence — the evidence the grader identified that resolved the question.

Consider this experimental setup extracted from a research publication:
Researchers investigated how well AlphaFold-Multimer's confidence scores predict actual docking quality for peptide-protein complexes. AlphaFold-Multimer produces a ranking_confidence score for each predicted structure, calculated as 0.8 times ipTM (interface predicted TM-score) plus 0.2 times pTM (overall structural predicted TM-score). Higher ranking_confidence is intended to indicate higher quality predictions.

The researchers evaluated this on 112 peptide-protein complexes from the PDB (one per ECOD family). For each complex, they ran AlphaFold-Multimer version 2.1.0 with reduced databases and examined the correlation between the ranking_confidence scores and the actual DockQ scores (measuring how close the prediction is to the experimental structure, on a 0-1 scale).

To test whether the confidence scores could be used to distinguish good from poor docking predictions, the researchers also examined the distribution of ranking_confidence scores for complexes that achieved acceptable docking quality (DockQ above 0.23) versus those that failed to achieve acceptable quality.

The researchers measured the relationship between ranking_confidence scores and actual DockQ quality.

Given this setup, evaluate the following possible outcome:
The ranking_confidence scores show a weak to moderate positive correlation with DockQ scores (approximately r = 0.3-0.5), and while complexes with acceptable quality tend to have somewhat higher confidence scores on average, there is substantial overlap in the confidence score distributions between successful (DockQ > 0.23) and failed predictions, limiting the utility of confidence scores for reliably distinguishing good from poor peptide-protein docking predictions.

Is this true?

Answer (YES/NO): NO